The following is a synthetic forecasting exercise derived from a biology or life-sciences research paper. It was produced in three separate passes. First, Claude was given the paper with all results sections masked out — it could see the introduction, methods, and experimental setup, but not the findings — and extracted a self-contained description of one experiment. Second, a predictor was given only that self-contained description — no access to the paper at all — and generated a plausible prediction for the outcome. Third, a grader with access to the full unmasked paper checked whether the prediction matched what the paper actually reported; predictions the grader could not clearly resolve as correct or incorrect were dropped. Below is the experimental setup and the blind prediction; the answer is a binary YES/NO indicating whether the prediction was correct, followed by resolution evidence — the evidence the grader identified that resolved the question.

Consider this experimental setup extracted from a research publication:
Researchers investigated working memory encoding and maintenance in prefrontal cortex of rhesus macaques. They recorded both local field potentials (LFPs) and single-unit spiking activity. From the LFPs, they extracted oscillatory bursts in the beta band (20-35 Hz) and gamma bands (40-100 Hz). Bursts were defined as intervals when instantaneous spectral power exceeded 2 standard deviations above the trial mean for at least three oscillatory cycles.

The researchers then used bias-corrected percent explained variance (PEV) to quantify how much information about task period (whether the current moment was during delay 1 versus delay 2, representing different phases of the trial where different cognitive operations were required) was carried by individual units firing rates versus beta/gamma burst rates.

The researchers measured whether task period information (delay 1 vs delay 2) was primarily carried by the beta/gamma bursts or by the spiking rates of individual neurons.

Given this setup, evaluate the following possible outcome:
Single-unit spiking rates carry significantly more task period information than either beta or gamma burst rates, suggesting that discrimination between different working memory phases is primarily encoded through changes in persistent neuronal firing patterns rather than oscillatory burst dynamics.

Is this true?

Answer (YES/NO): NO